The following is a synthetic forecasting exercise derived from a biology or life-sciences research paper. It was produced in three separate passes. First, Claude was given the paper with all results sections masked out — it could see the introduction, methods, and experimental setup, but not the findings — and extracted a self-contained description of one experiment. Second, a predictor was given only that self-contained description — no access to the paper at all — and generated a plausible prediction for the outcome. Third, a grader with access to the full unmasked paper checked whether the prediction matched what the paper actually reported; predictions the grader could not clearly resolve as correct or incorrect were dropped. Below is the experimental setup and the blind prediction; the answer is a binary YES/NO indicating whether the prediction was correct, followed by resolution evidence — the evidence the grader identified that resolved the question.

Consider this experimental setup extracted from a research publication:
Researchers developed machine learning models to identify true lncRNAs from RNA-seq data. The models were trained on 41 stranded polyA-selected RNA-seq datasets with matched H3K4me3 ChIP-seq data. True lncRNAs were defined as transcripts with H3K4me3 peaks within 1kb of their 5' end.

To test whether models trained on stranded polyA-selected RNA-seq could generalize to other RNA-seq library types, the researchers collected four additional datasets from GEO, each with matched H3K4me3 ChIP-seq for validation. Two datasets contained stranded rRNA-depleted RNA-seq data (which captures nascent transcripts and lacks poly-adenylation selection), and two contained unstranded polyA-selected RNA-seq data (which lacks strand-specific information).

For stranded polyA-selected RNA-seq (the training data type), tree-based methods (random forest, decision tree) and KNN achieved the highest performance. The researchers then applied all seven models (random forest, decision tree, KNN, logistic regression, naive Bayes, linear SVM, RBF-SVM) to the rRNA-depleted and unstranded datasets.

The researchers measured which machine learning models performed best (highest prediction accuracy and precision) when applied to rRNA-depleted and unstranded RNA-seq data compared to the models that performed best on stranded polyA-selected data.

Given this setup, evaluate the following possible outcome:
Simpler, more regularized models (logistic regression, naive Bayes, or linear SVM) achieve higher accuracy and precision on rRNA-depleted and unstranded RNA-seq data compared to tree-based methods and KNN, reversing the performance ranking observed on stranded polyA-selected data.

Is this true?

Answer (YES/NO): YES